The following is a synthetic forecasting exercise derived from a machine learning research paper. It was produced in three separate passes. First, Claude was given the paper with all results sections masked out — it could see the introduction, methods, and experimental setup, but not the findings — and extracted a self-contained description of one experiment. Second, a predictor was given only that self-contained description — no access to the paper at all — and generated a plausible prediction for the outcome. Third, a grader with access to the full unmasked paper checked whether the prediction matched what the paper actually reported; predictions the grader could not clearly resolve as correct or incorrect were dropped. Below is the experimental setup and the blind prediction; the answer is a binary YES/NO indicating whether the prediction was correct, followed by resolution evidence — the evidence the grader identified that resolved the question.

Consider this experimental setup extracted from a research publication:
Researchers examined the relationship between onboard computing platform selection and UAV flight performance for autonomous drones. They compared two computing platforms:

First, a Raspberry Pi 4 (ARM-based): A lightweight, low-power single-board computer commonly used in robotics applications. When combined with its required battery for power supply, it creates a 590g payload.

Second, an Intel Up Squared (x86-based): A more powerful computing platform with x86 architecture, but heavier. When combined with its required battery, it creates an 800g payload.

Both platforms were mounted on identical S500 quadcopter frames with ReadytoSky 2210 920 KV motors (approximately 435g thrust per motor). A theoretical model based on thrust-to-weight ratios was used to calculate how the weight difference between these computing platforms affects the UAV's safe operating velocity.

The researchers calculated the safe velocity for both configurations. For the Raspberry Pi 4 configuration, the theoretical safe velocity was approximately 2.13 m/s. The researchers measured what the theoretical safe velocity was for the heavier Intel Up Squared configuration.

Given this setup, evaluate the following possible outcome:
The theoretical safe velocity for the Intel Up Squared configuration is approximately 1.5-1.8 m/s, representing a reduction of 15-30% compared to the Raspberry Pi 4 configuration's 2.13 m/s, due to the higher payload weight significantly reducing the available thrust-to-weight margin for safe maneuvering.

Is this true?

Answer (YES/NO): NO